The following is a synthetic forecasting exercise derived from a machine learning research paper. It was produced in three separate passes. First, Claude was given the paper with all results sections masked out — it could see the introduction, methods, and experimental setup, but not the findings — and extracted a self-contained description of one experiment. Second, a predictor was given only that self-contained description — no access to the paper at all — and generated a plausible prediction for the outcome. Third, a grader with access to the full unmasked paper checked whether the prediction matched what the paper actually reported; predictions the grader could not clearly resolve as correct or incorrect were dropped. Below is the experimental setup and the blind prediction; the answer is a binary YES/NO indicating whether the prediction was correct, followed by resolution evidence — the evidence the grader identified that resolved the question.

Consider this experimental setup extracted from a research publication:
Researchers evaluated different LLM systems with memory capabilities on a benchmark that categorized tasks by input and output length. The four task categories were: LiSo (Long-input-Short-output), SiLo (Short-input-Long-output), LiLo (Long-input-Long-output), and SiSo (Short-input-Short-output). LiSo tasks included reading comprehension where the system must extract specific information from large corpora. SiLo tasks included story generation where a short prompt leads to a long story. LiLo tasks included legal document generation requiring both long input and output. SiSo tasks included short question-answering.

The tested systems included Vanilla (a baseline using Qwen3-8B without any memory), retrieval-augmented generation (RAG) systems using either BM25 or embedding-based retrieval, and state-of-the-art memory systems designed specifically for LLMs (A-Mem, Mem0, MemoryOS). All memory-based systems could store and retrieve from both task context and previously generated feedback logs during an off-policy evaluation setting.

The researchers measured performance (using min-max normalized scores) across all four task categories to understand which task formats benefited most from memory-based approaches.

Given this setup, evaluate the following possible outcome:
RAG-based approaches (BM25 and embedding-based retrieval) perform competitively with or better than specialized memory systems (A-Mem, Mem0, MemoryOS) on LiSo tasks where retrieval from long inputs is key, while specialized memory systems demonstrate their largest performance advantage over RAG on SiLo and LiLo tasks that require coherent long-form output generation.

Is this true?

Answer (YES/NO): NO